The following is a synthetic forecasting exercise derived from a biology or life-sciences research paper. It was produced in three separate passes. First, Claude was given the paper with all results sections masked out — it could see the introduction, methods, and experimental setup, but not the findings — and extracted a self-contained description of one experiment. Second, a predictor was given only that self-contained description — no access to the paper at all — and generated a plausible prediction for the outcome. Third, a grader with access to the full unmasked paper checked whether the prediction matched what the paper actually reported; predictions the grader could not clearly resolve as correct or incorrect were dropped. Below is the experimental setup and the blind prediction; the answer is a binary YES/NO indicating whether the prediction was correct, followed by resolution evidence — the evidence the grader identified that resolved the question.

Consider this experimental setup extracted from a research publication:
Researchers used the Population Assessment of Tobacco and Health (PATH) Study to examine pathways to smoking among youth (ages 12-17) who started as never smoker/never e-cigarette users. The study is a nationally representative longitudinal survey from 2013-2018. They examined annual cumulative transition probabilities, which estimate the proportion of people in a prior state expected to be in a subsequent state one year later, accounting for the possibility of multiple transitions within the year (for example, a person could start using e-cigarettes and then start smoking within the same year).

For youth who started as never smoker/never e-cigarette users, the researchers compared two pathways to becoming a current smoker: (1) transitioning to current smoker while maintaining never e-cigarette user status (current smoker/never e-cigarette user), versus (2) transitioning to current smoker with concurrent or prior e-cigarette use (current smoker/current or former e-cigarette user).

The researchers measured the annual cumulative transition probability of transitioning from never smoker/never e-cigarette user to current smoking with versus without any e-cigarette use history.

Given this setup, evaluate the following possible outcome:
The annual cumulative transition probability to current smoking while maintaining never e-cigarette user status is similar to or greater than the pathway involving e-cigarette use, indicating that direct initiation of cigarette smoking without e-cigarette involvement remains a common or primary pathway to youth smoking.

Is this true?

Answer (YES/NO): YES